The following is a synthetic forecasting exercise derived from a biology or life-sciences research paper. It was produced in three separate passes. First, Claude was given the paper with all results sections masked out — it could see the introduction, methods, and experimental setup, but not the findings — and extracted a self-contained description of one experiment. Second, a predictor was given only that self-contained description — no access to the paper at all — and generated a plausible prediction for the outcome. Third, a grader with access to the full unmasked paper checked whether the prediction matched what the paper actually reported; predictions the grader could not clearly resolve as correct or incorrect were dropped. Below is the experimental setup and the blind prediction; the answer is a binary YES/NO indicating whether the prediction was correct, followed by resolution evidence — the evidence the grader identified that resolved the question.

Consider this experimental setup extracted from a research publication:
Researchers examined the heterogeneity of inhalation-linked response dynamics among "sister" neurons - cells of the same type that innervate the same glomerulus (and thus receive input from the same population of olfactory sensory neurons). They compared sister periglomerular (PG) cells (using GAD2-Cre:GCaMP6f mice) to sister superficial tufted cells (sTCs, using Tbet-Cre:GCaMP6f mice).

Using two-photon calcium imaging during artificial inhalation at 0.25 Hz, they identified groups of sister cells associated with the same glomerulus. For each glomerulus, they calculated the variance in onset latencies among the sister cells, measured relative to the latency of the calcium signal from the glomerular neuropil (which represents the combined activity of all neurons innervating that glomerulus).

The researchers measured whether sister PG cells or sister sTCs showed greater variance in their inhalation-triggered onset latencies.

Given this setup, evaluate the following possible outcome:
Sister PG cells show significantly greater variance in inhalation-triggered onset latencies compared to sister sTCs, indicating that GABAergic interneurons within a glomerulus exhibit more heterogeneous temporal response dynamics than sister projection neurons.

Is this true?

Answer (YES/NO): NO